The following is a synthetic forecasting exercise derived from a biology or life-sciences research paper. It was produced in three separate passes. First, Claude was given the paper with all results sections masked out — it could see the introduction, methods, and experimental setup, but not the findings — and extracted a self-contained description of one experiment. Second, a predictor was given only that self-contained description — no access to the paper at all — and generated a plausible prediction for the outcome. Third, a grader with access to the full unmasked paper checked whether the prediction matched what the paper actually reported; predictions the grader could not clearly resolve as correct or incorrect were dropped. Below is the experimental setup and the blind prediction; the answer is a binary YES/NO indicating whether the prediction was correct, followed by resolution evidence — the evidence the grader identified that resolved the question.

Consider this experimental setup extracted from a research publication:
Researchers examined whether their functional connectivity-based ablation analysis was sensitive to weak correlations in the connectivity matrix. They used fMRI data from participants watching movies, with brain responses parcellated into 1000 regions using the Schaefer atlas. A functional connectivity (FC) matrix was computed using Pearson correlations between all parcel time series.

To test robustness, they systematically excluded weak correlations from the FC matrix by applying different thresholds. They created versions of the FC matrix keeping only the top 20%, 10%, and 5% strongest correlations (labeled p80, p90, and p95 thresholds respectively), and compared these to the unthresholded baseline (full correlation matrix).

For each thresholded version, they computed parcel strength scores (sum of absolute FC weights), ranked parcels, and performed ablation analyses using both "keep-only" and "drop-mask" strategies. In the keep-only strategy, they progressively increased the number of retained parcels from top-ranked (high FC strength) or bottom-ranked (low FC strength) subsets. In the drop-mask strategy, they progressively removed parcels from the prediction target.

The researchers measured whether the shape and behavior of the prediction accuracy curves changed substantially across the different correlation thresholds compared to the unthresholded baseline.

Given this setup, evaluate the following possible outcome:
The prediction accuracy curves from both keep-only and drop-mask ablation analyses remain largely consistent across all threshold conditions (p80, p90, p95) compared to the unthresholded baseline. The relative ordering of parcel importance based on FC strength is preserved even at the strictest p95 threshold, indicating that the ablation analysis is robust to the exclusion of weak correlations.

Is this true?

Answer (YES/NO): YES